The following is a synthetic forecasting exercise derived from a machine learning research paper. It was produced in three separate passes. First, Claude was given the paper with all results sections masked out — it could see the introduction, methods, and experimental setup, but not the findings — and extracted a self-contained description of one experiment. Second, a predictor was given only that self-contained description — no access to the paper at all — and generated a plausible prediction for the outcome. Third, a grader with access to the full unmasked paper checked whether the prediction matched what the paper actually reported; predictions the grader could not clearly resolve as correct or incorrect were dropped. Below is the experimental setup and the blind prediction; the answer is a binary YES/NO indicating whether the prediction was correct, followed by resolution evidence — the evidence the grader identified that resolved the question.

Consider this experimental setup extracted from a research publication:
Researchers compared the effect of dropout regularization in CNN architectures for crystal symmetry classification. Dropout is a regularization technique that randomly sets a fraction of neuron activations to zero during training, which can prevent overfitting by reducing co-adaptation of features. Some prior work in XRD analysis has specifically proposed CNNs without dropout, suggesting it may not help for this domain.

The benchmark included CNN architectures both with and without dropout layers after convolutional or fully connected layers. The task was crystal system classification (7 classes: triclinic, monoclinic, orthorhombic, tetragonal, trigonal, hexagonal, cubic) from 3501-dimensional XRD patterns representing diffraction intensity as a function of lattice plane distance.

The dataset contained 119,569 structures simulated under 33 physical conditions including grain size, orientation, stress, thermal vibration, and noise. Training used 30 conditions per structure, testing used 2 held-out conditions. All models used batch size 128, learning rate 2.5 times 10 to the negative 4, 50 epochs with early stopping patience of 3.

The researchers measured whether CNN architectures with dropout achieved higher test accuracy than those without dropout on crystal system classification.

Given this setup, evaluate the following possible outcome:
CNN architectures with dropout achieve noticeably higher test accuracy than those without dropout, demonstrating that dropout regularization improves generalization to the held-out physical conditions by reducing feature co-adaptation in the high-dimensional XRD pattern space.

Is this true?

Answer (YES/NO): NO